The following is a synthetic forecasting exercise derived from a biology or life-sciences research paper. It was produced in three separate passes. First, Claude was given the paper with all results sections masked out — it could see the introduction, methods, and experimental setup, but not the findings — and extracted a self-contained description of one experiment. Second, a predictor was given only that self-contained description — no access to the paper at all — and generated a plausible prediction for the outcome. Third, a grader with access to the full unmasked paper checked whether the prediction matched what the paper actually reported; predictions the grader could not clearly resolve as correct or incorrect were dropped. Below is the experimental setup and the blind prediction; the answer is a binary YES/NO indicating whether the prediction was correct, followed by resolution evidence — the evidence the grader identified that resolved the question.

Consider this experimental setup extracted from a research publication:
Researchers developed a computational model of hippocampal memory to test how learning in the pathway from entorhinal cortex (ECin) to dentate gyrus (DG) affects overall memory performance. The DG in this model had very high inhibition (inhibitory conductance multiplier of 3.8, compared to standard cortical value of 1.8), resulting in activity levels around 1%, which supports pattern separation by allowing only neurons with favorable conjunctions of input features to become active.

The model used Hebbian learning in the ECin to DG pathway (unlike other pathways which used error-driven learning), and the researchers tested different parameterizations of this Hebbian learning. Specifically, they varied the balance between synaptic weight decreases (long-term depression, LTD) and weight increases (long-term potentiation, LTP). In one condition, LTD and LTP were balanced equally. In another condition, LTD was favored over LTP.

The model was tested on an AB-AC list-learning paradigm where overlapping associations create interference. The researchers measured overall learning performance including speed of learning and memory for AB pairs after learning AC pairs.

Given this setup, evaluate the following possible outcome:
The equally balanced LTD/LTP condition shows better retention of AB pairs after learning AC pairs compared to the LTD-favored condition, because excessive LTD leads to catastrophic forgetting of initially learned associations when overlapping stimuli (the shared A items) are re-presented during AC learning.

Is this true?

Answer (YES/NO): NO